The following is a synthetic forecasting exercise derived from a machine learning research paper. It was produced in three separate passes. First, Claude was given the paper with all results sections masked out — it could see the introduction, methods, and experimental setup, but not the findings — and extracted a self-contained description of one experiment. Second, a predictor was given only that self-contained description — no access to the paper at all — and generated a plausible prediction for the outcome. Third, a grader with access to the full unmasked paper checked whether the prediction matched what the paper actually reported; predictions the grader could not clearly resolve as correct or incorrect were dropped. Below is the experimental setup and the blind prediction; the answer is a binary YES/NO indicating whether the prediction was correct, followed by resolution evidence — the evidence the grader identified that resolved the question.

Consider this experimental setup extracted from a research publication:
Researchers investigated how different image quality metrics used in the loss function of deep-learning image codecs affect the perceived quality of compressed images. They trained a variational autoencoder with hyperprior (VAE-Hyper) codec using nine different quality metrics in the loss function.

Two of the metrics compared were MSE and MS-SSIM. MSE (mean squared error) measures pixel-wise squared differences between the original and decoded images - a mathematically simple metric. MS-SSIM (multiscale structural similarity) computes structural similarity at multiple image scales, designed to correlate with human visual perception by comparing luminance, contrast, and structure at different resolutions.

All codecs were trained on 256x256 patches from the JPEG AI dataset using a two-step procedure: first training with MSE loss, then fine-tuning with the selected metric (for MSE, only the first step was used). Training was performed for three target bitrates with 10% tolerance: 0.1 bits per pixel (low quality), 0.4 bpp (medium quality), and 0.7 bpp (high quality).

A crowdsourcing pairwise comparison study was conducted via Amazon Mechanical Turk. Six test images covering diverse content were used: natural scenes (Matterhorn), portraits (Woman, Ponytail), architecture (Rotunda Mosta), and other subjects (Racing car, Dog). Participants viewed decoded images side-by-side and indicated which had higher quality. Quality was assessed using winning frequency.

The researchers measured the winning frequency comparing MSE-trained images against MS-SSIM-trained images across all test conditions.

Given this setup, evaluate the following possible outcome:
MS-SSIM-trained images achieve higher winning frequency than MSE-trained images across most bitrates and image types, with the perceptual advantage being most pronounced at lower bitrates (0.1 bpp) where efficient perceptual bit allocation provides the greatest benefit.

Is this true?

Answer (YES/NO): NO